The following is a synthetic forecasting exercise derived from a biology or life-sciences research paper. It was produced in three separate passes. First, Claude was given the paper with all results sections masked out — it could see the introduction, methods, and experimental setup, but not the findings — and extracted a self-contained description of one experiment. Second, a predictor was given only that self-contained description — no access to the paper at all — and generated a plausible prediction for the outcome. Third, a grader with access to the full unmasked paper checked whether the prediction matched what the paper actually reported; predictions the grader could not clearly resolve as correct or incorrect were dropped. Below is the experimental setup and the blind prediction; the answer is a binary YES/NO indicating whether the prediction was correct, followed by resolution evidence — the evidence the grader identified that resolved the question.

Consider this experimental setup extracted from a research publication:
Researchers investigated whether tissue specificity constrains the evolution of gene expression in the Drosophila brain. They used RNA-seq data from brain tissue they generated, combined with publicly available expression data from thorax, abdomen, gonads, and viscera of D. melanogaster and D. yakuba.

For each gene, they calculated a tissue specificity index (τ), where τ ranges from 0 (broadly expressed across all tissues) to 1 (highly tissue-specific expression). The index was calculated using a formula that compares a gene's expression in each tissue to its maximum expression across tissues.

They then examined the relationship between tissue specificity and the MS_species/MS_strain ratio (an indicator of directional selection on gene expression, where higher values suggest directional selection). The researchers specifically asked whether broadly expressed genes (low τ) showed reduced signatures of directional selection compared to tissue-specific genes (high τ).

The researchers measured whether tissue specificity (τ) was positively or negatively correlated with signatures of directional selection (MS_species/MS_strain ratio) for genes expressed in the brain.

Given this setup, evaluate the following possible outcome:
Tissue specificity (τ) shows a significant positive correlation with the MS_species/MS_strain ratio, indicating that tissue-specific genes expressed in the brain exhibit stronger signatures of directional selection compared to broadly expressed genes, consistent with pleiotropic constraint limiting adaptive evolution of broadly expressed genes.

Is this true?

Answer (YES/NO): NO